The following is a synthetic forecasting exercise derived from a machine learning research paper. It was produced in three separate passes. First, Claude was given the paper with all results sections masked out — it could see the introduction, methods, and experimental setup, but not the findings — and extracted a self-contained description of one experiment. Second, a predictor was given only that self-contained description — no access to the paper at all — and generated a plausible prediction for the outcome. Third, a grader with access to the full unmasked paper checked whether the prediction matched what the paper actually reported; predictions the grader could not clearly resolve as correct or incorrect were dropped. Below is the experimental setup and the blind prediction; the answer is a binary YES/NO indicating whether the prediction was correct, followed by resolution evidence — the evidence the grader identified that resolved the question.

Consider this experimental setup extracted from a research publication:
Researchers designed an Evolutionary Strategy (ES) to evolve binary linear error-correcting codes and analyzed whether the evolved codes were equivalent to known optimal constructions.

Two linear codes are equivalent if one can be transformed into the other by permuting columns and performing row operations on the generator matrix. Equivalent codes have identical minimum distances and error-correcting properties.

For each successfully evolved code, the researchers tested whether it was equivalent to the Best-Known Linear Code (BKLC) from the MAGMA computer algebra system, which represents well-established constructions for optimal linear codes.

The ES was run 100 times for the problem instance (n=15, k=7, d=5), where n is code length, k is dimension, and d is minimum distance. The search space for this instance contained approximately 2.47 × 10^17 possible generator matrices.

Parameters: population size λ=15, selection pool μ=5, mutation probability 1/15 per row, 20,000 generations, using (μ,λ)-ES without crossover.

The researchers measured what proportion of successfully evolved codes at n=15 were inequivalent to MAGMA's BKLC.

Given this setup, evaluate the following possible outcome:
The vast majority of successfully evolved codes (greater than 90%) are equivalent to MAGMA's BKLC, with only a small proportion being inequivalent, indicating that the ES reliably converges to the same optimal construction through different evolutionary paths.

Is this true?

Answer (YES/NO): NO